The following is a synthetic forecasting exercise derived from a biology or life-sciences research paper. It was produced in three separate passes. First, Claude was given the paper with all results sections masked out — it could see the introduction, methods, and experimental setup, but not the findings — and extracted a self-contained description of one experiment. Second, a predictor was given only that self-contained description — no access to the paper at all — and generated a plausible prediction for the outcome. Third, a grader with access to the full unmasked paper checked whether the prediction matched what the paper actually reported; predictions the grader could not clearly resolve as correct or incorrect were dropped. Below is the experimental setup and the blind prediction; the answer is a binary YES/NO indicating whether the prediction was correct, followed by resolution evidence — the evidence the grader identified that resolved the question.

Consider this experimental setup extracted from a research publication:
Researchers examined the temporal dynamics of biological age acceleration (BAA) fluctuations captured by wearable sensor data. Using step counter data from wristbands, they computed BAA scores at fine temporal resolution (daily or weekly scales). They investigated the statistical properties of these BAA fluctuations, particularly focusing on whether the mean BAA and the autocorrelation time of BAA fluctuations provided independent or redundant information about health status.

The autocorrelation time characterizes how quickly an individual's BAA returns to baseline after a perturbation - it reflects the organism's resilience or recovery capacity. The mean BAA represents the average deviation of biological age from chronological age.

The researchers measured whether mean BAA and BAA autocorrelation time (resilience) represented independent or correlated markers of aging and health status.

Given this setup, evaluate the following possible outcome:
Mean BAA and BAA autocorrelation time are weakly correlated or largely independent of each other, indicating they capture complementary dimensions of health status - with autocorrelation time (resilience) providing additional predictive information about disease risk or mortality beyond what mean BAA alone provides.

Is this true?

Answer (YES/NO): YES